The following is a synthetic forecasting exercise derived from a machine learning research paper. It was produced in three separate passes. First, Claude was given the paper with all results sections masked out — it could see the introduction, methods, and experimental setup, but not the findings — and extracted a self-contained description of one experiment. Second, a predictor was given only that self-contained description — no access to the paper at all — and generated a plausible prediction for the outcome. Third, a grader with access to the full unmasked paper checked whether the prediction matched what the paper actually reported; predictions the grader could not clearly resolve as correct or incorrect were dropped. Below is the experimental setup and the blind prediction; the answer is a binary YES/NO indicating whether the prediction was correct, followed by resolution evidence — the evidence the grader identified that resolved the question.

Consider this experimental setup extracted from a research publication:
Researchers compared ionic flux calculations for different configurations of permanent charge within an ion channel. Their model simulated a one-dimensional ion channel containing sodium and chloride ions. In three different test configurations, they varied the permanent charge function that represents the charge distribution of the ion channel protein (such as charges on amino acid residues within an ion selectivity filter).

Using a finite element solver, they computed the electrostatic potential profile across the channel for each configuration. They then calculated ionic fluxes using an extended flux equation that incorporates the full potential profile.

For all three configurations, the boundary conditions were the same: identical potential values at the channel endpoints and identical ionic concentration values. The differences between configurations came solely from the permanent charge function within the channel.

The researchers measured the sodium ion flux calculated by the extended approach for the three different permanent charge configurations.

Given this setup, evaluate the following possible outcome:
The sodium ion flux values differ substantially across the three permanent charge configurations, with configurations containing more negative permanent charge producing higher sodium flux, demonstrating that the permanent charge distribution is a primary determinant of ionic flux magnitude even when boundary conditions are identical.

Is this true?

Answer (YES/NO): NO